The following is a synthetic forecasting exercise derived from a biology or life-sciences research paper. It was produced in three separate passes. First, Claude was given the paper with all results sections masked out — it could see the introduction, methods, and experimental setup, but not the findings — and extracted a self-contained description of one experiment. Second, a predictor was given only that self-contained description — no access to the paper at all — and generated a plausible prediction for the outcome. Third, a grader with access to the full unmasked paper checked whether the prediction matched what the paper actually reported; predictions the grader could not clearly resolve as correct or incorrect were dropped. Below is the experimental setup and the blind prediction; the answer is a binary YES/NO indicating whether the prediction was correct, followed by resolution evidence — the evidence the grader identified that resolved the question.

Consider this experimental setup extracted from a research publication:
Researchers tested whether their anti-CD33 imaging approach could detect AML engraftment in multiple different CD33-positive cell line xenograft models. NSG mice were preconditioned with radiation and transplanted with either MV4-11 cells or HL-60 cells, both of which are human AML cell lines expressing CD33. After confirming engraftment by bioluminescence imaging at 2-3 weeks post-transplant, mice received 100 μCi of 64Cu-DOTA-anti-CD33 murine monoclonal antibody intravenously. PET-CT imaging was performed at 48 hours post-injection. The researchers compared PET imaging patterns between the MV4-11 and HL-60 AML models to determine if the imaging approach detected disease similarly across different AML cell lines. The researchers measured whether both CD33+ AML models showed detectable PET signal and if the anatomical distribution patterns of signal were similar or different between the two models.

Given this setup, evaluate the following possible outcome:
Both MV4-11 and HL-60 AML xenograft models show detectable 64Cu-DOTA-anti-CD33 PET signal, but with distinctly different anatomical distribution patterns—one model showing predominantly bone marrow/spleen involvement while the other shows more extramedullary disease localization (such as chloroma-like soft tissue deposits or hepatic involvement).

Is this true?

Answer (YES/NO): NO